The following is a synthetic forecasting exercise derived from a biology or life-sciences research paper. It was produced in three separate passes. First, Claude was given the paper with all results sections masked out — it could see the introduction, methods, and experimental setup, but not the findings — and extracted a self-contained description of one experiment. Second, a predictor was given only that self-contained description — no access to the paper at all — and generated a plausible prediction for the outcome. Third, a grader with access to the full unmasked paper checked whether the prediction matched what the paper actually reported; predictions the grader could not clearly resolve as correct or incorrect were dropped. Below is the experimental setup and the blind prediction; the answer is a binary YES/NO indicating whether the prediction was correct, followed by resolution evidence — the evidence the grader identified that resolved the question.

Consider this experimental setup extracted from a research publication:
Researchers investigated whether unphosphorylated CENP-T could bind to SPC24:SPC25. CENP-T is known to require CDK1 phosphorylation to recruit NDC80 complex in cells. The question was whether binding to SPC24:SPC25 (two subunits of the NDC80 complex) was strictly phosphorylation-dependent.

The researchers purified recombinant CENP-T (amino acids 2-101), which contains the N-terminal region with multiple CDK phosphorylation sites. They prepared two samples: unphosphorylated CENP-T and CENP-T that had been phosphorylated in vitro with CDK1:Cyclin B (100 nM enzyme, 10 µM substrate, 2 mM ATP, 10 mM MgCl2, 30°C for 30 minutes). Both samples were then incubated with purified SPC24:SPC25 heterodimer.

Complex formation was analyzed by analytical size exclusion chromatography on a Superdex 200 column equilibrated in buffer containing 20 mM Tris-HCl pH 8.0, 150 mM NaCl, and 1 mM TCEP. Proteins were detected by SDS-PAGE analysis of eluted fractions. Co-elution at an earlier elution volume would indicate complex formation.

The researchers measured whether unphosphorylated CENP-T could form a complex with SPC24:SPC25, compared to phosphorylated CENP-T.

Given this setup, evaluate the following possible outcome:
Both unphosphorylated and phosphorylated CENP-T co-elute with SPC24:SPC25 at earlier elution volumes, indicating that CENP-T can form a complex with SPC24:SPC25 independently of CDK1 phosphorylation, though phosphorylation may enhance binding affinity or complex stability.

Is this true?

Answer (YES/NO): NO